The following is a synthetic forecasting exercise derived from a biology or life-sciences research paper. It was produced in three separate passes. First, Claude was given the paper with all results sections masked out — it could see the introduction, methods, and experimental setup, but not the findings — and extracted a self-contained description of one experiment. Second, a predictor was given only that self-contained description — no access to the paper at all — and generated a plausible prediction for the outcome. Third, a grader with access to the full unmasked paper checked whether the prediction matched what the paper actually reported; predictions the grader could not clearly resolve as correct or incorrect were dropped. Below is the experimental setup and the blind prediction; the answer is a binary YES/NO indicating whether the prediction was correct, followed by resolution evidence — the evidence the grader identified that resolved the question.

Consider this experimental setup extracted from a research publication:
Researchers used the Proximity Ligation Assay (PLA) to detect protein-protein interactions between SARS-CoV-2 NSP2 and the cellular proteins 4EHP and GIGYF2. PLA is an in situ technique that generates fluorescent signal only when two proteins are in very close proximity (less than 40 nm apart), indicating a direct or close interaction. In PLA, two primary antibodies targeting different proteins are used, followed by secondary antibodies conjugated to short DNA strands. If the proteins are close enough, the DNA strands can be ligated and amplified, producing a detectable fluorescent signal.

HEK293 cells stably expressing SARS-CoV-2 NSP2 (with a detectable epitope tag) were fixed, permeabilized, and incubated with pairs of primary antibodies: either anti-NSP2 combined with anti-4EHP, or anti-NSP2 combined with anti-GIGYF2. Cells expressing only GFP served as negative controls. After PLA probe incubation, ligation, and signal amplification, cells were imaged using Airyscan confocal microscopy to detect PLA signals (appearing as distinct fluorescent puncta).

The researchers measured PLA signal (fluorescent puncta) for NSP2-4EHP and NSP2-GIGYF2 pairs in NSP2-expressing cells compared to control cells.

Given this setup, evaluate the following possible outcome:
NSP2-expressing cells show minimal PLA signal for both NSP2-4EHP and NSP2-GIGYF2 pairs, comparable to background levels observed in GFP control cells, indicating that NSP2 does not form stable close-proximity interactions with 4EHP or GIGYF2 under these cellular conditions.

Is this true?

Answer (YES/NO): NO